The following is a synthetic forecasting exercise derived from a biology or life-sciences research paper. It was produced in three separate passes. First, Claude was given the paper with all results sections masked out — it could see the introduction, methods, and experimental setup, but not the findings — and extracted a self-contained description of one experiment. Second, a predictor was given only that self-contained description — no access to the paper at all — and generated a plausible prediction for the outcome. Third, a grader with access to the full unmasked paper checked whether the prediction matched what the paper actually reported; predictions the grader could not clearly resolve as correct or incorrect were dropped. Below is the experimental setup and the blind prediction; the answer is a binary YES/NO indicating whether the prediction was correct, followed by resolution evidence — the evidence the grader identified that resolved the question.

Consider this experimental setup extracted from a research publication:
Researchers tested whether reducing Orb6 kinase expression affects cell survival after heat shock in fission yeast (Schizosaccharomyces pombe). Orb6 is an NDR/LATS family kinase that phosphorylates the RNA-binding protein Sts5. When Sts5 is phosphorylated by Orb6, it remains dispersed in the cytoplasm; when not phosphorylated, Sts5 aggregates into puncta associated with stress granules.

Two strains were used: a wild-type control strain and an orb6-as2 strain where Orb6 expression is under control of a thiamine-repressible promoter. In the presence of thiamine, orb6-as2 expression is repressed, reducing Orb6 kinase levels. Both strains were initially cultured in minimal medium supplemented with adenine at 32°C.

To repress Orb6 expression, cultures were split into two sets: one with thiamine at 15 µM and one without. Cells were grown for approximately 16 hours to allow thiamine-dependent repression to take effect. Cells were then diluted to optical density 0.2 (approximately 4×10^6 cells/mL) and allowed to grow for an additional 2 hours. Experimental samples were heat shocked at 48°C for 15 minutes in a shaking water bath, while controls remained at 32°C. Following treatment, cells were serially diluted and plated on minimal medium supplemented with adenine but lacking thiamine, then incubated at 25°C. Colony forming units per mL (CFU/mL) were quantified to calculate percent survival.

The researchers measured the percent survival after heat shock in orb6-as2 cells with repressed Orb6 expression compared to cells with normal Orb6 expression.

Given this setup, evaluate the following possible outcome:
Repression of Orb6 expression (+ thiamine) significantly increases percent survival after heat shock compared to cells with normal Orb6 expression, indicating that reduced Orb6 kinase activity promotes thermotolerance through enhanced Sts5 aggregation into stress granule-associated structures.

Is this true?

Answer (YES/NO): YES